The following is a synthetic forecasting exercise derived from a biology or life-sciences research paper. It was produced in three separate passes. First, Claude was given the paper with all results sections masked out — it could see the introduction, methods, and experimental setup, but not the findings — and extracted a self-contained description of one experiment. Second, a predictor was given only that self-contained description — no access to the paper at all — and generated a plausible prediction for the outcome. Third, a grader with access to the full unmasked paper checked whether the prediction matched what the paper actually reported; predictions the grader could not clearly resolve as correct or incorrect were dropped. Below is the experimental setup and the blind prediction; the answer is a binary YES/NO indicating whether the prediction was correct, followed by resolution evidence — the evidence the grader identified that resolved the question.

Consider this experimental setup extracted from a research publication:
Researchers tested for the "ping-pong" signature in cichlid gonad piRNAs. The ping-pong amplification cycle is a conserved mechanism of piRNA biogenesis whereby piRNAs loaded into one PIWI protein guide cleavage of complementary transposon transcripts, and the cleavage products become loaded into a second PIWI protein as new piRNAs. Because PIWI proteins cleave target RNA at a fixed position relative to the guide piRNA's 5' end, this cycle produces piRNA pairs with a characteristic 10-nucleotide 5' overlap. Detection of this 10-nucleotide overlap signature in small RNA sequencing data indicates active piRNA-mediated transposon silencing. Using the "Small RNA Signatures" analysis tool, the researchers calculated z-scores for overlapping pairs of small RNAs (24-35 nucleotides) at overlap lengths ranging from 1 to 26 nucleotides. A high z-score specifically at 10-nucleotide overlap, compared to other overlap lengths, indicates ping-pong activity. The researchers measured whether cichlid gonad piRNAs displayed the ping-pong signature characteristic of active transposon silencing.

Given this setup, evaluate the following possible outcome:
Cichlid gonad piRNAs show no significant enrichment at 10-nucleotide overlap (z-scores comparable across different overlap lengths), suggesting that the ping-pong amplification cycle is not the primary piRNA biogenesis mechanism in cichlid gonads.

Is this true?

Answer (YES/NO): NO